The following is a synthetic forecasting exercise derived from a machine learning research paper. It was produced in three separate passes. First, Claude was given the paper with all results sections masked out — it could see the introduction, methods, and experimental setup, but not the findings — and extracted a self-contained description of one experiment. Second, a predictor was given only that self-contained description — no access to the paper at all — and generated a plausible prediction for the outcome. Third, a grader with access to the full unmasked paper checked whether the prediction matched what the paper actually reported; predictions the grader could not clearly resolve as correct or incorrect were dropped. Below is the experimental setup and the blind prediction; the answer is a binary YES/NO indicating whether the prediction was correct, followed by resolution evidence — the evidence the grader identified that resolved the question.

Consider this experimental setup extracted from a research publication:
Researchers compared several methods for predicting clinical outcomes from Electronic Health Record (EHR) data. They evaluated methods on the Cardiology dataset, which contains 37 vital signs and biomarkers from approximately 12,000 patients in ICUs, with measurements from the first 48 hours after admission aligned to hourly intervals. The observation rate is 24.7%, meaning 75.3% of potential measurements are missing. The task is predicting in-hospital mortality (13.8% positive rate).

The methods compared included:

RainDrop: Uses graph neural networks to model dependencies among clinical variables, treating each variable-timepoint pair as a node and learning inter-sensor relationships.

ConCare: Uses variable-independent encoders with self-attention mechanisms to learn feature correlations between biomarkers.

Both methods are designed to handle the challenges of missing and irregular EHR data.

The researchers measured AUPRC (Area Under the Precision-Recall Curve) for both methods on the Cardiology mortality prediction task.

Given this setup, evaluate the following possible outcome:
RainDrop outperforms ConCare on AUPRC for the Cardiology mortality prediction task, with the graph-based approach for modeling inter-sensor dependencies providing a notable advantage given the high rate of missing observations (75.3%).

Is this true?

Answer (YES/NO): NO